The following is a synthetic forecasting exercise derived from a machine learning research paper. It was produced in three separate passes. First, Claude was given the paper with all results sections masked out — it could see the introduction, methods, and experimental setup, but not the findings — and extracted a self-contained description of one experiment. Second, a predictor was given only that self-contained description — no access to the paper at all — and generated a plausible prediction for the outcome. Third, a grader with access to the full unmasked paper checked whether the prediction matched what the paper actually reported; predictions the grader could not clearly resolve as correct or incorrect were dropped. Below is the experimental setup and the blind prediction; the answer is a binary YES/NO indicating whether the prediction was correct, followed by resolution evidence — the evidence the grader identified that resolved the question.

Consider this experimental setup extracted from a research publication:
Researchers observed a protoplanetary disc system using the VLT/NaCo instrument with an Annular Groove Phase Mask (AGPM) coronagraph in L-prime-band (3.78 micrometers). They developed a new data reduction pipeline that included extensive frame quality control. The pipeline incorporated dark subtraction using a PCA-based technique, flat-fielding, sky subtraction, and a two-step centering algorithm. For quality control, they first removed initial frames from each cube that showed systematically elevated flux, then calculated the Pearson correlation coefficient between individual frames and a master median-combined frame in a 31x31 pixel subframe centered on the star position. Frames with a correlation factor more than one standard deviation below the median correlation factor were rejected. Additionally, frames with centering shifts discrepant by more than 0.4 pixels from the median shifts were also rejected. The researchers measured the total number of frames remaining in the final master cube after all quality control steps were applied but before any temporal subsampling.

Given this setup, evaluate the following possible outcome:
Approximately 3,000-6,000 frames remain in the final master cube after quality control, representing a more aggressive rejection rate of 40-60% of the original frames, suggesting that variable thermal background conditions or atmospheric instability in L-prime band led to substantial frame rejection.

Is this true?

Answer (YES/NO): NO